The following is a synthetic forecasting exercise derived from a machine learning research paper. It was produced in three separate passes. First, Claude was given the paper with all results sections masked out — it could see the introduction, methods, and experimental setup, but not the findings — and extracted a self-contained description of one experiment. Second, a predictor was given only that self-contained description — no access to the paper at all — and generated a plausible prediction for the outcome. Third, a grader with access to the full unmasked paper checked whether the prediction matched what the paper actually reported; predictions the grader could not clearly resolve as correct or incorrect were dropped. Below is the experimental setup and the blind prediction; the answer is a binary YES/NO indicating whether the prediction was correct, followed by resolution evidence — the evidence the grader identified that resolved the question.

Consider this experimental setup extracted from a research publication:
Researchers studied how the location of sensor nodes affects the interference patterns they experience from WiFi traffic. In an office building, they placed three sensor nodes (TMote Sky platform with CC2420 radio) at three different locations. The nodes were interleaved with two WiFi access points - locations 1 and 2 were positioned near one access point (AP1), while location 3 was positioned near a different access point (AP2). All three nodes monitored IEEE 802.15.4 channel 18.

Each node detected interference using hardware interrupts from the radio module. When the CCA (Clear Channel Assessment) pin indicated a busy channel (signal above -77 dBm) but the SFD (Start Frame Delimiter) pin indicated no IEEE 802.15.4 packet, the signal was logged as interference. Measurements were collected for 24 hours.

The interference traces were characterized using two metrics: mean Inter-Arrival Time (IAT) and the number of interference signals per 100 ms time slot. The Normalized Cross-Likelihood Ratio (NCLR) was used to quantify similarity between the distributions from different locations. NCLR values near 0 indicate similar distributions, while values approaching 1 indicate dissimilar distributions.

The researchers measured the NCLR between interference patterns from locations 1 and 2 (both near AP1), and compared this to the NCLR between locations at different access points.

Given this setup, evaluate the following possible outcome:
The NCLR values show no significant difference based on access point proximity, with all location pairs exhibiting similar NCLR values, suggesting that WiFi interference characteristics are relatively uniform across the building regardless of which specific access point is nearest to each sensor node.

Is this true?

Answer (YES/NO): NO